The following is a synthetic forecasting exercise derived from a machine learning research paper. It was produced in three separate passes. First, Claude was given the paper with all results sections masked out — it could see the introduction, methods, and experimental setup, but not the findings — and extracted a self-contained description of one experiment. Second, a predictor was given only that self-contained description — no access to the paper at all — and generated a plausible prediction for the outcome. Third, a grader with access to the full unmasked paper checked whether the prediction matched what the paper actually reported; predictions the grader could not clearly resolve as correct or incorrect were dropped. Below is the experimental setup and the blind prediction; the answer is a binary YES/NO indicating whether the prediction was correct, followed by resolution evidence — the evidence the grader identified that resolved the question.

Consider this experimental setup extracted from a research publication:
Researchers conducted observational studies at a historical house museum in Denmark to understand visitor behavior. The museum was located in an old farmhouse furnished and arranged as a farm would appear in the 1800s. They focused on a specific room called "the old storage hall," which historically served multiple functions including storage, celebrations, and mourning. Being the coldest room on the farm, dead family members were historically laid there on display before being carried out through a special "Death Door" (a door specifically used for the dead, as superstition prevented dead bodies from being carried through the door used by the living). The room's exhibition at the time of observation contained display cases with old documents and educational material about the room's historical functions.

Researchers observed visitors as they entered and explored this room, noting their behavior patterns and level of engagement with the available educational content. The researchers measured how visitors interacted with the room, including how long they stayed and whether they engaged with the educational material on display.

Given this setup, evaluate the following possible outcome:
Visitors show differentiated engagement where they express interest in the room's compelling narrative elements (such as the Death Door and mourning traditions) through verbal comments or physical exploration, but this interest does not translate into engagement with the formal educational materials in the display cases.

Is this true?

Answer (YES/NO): NO